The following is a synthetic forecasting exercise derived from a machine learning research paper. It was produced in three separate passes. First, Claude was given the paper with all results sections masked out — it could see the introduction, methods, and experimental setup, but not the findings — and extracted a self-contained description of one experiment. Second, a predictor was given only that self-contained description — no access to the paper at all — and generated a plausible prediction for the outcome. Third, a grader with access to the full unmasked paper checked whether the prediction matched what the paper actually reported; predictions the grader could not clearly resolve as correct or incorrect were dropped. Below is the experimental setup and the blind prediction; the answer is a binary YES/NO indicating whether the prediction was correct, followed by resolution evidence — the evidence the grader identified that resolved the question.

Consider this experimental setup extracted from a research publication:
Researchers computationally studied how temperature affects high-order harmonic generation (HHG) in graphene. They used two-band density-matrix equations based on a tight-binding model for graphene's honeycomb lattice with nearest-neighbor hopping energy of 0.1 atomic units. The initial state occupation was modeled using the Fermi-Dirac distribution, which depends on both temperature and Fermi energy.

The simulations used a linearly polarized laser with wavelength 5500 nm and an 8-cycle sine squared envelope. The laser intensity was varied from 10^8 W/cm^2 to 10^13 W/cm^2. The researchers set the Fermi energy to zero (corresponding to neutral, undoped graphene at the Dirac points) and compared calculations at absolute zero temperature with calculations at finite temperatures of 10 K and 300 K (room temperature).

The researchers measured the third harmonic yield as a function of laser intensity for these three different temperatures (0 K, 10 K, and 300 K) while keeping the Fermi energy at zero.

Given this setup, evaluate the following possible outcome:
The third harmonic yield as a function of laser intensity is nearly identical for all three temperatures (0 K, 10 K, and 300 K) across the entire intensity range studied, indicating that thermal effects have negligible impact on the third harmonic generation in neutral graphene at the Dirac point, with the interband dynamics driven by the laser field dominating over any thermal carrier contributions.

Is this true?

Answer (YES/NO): YES